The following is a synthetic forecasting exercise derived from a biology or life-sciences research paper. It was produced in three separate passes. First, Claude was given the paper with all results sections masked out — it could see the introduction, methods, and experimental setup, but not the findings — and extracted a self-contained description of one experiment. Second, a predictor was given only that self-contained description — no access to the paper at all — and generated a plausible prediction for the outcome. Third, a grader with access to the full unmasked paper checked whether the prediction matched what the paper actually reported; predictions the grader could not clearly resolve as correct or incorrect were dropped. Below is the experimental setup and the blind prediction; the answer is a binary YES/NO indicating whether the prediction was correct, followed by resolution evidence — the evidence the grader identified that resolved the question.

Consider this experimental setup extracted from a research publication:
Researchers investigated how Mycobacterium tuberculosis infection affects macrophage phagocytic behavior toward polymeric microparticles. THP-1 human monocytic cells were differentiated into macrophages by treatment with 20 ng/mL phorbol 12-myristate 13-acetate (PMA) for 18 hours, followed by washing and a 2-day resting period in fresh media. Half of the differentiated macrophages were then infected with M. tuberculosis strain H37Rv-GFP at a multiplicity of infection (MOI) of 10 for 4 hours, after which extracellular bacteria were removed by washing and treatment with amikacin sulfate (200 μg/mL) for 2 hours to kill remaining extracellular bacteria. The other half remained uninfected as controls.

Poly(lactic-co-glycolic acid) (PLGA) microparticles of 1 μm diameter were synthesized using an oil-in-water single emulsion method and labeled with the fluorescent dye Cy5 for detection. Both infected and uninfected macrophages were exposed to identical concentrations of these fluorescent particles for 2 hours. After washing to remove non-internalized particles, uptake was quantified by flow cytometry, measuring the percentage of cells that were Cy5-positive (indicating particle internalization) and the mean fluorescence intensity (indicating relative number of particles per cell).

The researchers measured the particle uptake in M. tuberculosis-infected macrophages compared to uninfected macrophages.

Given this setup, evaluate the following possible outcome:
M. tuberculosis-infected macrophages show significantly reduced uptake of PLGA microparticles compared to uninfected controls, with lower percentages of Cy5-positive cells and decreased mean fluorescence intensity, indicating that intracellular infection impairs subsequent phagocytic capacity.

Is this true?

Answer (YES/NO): NO